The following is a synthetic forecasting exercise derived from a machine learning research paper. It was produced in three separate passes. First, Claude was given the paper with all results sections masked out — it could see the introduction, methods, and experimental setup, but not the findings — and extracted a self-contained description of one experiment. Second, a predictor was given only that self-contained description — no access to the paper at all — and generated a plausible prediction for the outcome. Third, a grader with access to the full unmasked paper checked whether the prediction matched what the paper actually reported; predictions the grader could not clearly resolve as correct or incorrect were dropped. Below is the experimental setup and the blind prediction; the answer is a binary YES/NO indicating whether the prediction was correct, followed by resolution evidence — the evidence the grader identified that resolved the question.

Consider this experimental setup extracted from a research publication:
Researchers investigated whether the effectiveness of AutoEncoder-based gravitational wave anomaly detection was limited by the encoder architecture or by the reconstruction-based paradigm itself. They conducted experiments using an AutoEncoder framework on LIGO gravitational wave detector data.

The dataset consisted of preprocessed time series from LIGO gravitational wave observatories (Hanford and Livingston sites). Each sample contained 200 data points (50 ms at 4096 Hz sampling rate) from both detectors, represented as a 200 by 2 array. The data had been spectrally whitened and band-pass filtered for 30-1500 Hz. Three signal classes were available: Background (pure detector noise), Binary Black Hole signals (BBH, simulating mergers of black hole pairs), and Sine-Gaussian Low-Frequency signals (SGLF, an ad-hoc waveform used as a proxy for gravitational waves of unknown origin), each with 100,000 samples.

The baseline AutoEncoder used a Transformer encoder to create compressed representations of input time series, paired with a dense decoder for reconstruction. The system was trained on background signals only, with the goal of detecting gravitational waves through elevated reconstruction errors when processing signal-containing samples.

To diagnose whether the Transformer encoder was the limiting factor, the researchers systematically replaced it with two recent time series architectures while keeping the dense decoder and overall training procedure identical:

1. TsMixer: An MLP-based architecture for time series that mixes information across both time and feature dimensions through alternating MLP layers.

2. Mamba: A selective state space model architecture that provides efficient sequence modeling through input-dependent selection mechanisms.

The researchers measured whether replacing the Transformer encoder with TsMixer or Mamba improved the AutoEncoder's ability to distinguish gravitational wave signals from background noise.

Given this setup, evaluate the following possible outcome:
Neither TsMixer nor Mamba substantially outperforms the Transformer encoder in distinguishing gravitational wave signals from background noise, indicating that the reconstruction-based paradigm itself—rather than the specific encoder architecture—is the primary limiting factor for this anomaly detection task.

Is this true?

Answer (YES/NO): YES